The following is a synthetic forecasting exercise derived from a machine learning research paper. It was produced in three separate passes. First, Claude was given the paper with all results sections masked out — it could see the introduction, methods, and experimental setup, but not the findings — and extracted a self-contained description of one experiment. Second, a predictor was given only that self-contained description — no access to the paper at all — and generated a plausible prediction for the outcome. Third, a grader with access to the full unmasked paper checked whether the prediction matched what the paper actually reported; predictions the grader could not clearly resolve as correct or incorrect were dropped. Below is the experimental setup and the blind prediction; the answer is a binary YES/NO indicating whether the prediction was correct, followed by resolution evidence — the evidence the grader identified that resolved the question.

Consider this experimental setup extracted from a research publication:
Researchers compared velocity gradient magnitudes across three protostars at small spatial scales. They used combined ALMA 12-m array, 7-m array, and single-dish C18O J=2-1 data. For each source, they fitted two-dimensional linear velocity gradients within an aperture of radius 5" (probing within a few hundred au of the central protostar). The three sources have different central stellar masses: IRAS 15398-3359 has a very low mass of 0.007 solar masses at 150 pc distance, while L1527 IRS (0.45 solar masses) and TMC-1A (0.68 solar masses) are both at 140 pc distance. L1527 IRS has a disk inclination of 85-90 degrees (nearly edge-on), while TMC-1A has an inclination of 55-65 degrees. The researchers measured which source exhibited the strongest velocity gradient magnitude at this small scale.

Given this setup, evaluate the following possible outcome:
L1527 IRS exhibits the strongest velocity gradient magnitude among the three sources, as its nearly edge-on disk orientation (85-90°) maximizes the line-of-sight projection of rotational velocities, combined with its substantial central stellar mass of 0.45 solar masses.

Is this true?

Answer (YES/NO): NO